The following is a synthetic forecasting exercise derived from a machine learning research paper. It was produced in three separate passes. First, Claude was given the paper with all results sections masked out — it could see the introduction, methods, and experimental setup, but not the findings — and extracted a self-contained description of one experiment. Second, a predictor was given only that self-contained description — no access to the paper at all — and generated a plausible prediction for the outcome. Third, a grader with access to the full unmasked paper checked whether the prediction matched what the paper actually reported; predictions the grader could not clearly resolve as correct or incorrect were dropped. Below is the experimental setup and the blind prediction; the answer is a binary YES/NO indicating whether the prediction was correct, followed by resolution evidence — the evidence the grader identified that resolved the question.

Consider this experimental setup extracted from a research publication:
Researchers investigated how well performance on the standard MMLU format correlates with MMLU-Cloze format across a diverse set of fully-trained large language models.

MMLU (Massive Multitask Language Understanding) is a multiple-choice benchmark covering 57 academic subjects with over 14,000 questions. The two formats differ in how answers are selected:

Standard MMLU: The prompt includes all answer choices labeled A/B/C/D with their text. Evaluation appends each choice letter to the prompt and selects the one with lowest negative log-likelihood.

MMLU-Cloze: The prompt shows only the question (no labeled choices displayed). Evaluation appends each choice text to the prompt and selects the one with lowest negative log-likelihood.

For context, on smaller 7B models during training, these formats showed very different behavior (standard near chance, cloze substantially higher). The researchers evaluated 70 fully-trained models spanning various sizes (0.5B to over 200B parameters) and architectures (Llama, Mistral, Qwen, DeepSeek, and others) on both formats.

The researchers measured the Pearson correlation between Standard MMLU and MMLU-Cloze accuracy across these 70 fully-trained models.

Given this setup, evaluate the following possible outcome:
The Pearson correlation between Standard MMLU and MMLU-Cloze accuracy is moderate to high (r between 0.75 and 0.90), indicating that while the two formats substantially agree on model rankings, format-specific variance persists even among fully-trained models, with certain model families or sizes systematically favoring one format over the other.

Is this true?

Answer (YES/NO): NO